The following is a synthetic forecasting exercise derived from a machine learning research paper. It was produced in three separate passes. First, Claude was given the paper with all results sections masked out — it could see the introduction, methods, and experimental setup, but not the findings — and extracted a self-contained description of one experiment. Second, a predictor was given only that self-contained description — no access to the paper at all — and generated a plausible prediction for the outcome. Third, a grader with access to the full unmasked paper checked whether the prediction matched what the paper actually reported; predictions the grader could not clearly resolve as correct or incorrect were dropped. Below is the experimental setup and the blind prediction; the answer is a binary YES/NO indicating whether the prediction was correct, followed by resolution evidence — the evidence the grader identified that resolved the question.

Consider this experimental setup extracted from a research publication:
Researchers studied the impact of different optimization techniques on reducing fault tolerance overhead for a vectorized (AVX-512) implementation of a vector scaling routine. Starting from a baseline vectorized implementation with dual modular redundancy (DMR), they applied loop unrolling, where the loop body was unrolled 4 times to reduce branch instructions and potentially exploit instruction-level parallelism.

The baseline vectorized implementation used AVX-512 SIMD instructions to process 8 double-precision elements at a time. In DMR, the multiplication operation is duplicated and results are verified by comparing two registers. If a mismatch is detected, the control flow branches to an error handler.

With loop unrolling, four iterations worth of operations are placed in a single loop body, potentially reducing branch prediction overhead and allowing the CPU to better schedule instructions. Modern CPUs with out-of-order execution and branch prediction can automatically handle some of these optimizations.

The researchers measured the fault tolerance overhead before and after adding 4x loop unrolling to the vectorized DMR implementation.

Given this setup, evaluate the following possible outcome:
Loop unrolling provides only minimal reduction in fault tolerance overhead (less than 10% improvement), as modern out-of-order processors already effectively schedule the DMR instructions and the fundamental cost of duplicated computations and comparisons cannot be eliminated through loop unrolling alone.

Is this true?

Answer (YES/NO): YES